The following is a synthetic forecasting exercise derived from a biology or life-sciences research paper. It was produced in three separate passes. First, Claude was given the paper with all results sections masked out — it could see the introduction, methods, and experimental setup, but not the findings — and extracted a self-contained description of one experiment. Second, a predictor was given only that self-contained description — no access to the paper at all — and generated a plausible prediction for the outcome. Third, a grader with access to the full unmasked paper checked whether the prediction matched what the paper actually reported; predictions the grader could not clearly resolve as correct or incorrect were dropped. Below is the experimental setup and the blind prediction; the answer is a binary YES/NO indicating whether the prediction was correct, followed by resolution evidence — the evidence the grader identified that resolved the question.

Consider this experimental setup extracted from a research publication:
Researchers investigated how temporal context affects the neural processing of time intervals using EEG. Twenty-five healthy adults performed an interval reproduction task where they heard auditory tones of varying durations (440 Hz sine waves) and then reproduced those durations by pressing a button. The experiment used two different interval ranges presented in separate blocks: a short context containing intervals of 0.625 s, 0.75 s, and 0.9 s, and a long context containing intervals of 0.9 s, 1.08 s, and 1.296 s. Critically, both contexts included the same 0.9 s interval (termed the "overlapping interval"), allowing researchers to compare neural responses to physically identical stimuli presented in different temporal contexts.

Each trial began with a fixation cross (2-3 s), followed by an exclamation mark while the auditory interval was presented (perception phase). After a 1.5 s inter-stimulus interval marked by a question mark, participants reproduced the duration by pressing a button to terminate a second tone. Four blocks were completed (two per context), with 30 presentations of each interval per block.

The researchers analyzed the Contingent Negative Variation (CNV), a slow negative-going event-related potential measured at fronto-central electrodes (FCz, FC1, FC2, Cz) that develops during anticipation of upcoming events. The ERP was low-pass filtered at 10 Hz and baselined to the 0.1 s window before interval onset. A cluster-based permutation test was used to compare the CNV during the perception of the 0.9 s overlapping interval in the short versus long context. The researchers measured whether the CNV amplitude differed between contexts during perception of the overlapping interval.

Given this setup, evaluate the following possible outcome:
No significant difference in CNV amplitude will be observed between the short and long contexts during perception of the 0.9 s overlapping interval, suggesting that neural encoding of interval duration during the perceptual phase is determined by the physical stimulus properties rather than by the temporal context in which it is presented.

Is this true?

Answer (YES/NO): NO